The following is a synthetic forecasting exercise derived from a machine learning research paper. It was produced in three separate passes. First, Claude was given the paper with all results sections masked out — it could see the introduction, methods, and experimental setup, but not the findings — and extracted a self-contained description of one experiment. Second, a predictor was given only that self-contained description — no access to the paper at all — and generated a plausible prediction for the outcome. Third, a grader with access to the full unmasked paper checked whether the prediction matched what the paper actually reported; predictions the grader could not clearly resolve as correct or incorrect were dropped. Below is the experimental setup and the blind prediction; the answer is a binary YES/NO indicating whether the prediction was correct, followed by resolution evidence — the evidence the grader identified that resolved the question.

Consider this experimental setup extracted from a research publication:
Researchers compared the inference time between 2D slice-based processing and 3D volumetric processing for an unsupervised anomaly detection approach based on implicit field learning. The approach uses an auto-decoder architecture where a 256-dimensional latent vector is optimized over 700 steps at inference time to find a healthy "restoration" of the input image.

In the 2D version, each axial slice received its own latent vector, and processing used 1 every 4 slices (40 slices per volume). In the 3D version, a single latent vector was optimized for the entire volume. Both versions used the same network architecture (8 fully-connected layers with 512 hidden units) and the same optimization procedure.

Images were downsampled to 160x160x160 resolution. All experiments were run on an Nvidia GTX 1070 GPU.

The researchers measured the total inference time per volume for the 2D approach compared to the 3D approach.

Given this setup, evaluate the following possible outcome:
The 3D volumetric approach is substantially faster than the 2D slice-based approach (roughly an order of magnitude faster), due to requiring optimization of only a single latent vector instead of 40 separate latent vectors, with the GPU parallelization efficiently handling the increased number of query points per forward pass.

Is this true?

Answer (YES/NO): NO